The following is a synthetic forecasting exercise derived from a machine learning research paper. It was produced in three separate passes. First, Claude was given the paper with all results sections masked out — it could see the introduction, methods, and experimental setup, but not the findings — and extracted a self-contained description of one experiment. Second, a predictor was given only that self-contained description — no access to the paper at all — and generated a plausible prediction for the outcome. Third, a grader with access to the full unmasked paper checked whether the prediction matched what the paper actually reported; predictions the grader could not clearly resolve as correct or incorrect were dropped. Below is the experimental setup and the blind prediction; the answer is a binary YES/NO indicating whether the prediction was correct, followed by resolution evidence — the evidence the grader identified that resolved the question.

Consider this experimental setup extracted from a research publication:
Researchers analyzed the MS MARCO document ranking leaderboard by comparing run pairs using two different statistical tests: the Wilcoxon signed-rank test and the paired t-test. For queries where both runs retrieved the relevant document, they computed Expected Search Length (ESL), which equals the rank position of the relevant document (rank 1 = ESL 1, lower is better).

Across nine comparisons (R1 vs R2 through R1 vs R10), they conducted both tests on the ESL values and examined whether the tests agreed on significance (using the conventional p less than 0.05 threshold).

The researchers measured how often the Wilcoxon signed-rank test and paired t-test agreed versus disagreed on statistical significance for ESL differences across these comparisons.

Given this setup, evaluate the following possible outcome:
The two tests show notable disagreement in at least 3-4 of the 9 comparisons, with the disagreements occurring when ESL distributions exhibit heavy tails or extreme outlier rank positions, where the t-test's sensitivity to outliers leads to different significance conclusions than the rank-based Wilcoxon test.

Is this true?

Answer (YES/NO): NO